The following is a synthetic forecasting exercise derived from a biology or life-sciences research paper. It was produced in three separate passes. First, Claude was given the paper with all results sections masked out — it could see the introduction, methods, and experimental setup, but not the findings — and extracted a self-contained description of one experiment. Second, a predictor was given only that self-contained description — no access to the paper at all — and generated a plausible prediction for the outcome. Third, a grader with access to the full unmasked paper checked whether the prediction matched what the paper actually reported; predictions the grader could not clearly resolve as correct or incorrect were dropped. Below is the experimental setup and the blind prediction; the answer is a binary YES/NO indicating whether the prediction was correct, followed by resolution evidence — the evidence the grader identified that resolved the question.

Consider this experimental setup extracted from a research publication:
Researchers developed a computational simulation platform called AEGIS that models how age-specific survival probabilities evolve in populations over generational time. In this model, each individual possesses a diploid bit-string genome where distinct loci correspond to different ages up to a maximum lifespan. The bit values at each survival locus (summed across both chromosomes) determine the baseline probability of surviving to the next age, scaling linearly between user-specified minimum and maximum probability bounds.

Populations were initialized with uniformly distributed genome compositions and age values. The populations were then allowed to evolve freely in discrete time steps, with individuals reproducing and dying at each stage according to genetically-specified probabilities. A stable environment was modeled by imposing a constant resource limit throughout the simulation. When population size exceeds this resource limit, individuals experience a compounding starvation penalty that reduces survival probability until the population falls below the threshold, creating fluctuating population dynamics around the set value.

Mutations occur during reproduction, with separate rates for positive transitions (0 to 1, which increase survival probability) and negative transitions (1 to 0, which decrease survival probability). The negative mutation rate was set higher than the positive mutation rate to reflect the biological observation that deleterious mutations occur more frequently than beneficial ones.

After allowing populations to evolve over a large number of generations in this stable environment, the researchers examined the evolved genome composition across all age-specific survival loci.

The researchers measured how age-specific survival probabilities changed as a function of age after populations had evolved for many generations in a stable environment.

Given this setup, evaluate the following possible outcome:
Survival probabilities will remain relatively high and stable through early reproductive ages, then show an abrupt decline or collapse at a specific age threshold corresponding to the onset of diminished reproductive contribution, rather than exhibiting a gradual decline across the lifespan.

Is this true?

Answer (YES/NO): NO